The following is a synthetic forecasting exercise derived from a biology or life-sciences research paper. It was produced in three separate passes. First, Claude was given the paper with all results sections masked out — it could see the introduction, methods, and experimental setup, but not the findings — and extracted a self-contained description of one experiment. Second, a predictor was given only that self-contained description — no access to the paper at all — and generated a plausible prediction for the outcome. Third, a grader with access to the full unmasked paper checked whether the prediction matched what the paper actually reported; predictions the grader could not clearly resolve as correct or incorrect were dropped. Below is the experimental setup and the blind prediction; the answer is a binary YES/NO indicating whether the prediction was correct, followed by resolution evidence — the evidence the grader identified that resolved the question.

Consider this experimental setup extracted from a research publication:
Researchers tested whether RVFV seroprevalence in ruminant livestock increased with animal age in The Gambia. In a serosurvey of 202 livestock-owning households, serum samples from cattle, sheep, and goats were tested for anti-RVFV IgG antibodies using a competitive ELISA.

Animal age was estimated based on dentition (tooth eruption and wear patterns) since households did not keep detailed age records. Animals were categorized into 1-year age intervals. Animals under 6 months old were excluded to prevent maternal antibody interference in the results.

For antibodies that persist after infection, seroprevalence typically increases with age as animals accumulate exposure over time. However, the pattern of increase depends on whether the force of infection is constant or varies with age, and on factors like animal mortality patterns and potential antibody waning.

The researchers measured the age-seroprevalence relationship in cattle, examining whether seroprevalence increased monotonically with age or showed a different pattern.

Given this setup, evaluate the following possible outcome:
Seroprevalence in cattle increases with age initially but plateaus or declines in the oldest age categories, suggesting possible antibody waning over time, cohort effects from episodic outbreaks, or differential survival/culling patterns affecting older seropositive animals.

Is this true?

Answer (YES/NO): NO